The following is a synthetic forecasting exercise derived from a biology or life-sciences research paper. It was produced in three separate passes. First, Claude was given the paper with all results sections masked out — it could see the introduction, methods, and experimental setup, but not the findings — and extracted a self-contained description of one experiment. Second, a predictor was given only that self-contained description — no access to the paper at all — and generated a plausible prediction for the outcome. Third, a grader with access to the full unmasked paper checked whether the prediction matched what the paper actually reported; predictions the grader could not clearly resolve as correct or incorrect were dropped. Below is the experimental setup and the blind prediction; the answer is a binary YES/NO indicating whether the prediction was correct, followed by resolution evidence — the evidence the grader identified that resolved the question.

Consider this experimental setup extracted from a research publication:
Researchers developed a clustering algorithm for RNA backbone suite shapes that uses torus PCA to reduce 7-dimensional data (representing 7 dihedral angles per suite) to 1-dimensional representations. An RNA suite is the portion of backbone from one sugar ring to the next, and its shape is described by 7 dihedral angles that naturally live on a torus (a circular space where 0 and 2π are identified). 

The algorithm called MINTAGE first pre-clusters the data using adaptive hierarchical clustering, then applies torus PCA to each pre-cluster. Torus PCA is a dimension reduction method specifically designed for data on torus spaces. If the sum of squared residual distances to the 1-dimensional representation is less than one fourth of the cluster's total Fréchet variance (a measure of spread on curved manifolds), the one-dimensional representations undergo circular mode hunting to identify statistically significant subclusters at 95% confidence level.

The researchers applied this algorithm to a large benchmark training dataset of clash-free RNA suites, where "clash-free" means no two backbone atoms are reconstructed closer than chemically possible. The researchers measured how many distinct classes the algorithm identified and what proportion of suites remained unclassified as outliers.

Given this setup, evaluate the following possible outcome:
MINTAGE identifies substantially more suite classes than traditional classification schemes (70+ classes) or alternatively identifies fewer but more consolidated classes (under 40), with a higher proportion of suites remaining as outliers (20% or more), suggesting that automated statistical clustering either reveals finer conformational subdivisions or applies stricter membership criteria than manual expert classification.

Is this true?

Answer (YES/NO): NO